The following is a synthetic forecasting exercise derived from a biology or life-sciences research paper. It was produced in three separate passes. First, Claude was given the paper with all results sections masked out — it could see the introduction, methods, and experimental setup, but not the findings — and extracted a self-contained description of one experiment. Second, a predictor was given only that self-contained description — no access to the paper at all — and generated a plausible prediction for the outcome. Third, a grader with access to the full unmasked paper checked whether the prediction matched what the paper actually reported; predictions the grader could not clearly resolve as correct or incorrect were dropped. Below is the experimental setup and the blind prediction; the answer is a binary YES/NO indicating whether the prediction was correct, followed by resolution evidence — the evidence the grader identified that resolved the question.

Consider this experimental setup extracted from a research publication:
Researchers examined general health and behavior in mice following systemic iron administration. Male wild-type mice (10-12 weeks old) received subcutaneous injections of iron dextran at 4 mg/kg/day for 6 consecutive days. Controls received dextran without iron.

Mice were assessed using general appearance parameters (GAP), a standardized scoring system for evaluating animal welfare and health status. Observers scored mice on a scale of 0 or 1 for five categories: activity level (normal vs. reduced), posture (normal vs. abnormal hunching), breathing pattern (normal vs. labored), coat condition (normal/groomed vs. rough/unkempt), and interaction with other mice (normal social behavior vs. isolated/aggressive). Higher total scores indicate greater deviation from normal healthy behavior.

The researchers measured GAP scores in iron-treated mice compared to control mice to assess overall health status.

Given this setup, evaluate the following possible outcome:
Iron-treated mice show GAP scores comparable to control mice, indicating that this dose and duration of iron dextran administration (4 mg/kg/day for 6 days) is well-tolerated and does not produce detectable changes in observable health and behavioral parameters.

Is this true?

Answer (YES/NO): NO